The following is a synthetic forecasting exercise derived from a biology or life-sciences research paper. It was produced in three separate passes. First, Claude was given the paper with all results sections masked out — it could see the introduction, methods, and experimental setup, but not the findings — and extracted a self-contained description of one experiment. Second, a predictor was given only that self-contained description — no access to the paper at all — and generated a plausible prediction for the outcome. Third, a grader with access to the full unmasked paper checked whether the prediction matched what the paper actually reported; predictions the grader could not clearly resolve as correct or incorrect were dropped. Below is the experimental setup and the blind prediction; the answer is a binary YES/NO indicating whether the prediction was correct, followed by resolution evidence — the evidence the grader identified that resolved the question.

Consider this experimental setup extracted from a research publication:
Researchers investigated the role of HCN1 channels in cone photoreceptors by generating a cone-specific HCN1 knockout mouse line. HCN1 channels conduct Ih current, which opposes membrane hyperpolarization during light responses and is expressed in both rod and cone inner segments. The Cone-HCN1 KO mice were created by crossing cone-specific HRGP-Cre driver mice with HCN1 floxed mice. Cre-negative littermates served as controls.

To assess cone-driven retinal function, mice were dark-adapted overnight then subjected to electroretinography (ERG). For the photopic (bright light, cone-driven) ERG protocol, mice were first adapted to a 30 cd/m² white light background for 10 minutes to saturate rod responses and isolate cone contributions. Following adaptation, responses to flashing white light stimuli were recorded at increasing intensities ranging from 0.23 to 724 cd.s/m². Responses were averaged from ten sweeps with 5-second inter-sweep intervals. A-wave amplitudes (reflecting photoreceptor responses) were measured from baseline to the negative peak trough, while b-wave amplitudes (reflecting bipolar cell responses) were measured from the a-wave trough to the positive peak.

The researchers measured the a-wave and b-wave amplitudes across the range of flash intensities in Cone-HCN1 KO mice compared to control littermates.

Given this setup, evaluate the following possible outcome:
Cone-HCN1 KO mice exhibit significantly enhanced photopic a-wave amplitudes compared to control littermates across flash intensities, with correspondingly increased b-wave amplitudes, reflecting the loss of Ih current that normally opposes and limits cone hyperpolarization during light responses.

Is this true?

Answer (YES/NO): NO